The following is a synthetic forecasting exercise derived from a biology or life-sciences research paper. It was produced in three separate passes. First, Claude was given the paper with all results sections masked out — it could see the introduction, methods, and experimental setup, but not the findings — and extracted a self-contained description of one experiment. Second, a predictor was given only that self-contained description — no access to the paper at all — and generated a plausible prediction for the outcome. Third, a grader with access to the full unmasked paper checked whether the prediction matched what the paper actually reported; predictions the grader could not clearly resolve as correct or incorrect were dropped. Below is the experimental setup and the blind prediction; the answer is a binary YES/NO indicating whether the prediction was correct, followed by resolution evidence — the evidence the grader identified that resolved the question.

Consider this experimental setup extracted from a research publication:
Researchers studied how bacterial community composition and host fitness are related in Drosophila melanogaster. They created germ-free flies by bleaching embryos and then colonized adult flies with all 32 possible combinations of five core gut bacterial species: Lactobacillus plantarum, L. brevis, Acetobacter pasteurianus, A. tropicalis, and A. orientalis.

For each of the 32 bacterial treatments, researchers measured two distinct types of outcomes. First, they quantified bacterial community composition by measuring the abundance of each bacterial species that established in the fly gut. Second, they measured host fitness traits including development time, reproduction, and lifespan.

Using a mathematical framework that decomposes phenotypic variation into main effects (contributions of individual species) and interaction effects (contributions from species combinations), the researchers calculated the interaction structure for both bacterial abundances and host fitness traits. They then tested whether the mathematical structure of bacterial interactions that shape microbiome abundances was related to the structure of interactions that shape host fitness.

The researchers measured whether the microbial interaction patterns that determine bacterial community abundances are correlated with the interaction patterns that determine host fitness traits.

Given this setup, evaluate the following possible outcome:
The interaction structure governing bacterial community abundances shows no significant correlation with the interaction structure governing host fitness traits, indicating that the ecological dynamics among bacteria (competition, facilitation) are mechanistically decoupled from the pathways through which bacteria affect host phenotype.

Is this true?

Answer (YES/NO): NO